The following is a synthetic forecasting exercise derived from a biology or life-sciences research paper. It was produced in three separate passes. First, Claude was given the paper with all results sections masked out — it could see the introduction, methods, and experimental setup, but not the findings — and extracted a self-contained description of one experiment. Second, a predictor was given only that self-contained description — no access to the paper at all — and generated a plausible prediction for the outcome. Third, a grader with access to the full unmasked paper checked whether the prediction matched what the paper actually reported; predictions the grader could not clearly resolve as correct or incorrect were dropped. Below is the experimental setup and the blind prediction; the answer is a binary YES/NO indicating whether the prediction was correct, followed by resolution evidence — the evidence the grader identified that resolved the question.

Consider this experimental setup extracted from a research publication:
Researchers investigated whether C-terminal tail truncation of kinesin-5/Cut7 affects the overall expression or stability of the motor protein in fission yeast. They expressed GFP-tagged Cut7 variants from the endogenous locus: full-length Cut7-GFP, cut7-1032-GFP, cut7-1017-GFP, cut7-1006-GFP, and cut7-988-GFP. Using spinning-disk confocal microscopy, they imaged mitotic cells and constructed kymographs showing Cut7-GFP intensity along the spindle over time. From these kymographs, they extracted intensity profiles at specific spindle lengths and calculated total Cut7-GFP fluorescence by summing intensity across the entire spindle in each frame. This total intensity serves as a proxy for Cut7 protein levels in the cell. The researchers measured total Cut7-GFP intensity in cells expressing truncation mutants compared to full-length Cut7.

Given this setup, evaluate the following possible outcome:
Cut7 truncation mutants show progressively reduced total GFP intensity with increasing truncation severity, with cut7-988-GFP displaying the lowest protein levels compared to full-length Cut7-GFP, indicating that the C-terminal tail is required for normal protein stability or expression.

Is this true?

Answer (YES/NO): NO